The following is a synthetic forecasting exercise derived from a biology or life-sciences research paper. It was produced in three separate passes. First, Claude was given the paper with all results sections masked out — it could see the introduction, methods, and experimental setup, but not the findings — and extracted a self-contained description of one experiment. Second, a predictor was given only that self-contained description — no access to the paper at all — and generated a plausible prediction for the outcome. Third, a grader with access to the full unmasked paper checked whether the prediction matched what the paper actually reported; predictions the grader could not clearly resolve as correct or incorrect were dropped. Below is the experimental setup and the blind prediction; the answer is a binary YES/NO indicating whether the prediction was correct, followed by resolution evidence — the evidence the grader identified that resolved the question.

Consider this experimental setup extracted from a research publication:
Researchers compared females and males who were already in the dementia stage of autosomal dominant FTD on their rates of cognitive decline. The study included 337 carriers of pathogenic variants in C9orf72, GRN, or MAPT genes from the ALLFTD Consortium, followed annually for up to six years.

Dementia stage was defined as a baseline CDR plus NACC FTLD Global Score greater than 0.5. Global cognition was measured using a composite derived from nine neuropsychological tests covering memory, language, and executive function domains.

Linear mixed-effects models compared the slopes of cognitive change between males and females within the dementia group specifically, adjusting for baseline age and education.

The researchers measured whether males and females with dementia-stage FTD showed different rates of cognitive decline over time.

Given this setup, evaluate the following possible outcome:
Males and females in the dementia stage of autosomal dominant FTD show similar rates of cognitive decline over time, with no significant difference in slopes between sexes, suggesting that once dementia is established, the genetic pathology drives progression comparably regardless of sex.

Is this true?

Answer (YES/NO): NO